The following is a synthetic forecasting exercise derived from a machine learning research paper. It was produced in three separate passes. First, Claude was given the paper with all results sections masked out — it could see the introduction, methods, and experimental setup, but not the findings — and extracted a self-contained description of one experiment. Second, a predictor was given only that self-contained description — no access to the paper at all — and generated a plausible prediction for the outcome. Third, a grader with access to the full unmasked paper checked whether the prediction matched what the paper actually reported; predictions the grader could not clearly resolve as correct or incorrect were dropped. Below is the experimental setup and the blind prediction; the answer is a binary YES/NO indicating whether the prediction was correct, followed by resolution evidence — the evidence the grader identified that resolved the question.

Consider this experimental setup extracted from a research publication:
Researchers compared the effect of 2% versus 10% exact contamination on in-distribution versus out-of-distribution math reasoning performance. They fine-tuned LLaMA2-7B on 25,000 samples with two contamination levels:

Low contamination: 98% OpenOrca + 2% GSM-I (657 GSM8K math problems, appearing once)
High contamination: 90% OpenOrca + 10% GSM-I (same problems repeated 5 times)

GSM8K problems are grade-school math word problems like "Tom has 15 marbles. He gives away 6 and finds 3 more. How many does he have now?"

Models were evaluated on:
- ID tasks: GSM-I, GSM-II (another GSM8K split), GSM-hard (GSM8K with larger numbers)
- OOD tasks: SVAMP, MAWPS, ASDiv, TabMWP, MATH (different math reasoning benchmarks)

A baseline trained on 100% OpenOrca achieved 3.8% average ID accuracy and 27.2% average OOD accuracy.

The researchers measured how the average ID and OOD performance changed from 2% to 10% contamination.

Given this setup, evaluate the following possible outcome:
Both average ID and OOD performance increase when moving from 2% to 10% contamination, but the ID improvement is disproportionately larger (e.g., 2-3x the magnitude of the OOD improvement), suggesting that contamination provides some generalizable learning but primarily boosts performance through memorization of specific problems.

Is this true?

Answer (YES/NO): NO